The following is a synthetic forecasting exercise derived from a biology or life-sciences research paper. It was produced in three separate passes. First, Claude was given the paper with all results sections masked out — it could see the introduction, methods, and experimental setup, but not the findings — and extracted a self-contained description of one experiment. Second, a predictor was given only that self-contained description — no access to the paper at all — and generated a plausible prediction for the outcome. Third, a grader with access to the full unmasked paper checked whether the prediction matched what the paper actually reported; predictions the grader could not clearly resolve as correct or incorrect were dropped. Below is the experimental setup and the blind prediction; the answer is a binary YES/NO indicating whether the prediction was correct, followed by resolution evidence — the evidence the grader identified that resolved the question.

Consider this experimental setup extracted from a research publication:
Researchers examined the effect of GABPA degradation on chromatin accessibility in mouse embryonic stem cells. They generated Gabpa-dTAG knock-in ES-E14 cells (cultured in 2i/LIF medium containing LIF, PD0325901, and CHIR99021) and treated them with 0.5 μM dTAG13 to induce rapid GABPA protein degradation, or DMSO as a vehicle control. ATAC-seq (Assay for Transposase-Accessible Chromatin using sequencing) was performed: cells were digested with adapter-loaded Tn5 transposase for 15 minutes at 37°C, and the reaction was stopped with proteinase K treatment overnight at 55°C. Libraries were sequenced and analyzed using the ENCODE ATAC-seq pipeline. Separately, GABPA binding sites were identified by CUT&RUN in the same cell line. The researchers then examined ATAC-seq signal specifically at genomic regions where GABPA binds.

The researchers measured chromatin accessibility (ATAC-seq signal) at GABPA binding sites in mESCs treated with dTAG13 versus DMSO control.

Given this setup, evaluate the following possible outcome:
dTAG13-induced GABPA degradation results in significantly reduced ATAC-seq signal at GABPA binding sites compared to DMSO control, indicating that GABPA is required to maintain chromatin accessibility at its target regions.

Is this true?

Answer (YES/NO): NO